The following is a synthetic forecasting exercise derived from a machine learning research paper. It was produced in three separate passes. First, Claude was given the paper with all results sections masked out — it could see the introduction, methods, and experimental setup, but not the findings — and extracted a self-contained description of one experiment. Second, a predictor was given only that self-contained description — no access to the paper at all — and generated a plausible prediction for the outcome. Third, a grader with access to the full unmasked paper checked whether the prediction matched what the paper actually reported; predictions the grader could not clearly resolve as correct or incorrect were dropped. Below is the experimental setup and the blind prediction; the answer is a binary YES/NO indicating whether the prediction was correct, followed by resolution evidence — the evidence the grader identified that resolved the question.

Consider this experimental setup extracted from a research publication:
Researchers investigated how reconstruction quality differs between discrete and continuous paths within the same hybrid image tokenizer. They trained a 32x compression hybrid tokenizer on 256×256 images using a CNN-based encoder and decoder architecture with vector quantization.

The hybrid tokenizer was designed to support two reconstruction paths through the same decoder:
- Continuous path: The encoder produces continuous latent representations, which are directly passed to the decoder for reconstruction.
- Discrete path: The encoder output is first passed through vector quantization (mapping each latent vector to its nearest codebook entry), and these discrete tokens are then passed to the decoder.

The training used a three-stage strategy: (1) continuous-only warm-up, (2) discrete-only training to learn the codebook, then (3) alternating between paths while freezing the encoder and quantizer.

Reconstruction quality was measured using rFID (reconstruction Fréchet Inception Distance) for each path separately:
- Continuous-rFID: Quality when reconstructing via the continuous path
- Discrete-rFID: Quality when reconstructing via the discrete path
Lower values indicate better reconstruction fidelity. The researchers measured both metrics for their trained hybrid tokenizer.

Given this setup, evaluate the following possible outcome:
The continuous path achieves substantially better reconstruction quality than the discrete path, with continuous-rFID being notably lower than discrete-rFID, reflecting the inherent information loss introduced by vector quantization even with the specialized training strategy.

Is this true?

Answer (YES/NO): YES